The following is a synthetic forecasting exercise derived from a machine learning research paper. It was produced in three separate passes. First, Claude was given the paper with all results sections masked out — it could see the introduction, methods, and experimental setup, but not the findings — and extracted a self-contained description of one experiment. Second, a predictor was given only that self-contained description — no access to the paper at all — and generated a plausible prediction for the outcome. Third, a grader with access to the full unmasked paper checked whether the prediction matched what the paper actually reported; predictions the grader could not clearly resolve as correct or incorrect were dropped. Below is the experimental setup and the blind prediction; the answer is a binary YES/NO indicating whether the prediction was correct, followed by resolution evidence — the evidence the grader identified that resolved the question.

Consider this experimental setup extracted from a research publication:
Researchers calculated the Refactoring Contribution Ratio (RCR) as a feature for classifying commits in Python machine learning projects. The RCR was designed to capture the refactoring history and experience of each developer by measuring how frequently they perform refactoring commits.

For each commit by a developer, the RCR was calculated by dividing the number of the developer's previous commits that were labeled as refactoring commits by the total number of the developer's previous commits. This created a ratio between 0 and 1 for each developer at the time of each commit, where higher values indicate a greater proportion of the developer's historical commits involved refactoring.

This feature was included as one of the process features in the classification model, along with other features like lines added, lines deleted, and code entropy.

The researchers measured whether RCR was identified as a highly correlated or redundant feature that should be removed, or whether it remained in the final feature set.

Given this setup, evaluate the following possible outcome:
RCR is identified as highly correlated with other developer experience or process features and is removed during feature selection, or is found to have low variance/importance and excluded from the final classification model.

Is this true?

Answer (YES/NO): NO